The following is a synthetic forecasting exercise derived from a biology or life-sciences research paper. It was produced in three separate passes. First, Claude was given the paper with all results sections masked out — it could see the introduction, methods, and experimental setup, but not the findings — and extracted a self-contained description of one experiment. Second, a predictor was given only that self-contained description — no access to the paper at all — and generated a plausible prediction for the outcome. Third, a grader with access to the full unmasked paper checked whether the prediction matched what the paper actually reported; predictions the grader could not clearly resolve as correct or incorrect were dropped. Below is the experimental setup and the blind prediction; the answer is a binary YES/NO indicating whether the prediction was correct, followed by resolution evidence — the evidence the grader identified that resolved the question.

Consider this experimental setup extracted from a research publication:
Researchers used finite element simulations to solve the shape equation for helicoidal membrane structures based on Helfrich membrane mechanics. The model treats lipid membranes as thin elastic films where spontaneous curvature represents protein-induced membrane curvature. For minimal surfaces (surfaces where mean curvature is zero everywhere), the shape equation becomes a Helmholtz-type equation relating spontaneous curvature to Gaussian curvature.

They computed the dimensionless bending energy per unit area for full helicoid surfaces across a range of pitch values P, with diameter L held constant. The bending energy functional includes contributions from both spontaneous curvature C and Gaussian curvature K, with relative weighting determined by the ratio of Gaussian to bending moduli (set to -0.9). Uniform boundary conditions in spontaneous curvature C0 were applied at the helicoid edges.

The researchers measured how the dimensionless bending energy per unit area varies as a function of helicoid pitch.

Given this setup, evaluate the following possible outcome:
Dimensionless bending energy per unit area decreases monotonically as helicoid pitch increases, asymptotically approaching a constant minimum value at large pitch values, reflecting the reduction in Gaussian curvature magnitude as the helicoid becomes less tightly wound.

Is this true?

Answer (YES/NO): NO